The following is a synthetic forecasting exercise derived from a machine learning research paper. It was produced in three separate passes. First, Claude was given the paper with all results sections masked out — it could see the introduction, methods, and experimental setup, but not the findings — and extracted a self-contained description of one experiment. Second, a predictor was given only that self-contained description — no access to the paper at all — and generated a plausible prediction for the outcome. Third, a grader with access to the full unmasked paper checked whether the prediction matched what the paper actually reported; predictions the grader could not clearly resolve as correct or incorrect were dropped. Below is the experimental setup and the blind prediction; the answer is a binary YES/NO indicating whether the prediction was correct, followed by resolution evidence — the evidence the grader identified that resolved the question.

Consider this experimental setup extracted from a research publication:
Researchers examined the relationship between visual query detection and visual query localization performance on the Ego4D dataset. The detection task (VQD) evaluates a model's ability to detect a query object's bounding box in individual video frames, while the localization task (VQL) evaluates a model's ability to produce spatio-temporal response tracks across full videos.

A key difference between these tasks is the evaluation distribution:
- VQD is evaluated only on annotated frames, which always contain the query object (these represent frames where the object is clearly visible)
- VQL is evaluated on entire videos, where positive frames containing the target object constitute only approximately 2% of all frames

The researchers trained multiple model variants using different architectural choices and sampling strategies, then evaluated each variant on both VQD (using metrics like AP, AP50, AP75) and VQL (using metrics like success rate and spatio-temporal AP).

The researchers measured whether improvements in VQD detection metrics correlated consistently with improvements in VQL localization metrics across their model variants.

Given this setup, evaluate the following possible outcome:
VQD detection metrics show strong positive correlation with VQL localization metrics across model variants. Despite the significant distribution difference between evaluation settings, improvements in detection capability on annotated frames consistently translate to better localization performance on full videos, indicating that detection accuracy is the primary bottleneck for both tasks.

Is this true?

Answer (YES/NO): NO